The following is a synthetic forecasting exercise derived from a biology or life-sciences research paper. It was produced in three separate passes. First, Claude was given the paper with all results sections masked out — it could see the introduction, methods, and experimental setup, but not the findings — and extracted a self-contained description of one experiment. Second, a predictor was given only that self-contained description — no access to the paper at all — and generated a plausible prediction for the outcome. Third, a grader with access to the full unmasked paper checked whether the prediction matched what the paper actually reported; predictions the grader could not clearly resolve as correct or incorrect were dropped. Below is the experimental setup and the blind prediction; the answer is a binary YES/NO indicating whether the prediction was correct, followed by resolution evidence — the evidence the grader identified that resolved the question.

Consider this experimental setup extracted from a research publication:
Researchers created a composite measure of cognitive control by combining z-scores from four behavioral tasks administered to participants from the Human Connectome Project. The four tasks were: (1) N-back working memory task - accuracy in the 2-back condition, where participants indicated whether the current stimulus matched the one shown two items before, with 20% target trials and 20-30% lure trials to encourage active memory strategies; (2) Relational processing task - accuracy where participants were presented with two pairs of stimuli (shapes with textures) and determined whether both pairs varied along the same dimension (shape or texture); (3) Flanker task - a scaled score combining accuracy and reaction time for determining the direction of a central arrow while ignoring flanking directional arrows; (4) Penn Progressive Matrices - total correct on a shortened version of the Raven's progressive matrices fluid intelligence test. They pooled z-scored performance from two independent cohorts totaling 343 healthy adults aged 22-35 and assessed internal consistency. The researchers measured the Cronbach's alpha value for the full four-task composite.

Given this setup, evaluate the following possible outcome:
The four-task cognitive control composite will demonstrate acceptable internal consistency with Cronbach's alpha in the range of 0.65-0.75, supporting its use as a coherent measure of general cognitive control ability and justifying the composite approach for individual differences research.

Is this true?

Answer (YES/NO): NO